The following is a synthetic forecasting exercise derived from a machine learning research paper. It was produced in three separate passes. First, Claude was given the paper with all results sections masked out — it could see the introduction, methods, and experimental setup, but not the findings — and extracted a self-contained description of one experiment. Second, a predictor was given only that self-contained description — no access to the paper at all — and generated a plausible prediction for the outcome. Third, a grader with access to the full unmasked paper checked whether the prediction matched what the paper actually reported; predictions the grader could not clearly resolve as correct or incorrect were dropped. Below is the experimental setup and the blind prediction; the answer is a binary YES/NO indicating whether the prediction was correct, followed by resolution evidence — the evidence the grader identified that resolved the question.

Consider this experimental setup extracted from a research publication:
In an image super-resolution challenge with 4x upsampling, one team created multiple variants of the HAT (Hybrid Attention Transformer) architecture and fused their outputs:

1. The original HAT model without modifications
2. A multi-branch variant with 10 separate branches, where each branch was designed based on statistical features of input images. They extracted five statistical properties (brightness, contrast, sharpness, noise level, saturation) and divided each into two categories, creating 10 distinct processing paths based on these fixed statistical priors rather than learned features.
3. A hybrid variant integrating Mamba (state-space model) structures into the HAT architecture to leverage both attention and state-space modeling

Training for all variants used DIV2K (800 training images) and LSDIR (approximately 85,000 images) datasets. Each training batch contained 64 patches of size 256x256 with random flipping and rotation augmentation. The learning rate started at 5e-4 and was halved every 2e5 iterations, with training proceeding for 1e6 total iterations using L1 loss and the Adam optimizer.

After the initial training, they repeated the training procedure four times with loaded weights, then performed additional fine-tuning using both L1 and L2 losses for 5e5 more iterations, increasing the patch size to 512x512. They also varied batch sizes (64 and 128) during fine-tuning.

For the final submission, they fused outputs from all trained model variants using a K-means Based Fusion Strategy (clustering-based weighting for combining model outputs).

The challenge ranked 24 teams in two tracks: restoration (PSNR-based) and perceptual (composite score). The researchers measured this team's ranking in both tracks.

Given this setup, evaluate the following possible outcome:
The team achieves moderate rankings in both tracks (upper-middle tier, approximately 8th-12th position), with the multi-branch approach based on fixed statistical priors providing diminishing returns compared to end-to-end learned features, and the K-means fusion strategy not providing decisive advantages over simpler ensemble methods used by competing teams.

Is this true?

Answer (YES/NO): NO